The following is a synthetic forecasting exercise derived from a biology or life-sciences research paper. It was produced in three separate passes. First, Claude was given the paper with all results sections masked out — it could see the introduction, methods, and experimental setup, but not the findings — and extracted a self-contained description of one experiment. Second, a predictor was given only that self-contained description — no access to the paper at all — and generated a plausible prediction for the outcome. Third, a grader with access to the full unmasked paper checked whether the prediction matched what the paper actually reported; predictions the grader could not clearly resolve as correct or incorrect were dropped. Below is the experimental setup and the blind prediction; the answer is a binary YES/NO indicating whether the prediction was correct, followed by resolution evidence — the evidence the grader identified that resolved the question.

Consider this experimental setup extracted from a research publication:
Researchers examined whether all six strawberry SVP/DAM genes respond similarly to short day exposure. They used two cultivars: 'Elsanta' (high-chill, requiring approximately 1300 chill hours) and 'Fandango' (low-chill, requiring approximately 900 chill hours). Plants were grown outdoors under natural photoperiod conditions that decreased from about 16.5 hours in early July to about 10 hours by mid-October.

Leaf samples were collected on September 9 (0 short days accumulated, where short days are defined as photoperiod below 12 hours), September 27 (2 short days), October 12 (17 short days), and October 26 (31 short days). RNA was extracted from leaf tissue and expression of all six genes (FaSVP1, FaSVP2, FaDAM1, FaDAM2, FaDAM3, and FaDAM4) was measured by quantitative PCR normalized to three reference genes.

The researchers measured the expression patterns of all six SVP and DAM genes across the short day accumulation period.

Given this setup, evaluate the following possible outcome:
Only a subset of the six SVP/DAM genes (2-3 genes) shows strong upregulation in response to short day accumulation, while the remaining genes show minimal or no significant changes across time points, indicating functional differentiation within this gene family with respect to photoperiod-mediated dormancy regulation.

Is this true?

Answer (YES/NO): YES